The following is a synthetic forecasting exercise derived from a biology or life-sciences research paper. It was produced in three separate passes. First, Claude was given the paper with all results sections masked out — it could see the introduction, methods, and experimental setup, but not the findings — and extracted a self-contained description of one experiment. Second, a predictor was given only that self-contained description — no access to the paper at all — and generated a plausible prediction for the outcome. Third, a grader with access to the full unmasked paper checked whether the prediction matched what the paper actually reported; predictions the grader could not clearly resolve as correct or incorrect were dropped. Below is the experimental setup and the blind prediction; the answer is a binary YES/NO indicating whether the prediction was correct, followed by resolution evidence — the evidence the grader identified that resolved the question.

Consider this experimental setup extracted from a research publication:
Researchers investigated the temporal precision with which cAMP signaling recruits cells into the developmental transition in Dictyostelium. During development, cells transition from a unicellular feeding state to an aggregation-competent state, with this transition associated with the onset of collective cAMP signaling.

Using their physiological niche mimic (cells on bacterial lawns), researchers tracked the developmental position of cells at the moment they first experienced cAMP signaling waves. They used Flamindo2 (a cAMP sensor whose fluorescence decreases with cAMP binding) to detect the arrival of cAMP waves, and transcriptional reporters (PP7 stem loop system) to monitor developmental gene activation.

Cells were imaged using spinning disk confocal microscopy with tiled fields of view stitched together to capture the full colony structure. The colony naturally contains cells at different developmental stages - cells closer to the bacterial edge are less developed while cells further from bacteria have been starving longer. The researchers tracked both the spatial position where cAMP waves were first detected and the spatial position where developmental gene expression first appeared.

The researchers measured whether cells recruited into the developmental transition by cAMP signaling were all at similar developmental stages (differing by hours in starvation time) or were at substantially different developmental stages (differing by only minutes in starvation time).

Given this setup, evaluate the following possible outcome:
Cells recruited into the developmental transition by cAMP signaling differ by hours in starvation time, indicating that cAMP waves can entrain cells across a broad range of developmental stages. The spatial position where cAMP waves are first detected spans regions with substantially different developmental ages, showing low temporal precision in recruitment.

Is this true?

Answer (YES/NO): NO